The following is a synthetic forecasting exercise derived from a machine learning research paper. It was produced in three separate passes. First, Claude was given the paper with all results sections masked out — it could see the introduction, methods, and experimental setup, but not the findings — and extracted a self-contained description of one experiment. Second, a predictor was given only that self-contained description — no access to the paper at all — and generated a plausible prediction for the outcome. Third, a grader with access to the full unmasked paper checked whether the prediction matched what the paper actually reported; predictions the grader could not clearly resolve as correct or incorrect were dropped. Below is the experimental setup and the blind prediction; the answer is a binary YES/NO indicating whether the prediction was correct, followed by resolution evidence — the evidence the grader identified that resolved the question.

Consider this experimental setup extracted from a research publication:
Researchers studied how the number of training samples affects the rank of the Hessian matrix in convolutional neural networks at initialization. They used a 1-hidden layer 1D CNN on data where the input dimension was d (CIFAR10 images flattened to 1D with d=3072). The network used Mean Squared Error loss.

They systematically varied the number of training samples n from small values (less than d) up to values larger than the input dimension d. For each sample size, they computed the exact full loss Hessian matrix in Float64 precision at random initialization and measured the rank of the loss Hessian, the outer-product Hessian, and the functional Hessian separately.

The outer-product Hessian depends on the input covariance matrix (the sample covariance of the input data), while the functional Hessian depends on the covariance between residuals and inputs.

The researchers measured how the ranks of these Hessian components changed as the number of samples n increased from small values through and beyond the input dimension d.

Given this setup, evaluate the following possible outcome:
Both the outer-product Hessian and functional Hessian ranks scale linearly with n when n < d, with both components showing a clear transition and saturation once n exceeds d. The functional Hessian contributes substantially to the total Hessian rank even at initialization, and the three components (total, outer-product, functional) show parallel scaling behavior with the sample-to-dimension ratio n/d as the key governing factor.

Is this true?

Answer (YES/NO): NO